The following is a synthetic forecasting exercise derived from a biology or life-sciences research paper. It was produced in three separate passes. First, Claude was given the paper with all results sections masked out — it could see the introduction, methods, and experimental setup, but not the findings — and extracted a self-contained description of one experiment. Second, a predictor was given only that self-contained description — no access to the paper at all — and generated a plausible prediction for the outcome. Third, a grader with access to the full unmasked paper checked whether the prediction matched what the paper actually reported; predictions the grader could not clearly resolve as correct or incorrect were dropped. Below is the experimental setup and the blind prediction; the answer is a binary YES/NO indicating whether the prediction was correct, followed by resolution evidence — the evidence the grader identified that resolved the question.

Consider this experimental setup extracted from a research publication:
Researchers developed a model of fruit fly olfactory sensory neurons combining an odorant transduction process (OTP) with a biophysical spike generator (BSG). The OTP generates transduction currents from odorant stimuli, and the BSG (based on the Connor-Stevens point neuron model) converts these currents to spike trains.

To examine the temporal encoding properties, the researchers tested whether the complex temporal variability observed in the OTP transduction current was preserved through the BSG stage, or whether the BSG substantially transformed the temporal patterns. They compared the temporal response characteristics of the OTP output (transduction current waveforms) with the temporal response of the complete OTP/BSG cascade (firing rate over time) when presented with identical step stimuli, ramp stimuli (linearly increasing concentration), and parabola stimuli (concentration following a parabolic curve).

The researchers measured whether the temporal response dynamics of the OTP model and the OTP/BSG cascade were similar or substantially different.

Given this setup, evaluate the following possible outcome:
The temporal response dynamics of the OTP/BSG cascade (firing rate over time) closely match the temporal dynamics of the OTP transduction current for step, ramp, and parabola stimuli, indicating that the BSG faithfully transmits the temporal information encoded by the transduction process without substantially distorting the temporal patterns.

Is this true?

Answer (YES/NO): YES